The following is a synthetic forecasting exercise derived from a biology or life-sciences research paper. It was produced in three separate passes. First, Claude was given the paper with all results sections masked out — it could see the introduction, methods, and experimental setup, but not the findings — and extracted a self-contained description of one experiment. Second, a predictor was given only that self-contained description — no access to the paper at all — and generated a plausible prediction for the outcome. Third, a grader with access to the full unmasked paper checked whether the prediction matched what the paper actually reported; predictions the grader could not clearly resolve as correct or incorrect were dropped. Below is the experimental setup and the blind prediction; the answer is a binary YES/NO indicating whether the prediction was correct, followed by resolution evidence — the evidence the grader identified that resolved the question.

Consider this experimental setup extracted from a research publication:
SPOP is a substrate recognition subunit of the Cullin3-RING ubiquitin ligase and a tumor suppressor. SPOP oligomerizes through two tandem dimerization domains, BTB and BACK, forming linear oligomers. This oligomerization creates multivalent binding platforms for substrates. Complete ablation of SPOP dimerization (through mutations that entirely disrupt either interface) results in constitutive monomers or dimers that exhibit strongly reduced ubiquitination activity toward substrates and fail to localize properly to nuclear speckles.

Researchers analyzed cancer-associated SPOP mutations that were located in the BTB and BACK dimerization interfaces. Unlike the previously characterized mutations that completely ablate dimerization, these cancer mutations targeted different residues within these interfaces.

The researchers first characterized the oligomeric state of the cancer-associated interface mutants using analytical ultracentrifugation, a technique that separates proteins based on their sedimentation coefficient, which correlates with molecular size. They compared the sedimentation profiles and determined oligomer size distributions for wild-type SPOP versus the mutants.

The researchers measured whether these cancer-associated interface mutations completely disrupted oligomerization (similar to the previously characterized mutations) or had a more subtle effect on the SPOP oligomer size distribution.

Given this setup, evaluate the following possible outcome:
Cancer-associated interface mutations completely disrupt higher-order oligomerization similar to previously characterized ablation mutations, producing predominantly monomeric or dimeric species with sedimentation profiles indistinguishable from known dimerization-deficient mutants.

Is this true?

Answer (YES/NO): NO